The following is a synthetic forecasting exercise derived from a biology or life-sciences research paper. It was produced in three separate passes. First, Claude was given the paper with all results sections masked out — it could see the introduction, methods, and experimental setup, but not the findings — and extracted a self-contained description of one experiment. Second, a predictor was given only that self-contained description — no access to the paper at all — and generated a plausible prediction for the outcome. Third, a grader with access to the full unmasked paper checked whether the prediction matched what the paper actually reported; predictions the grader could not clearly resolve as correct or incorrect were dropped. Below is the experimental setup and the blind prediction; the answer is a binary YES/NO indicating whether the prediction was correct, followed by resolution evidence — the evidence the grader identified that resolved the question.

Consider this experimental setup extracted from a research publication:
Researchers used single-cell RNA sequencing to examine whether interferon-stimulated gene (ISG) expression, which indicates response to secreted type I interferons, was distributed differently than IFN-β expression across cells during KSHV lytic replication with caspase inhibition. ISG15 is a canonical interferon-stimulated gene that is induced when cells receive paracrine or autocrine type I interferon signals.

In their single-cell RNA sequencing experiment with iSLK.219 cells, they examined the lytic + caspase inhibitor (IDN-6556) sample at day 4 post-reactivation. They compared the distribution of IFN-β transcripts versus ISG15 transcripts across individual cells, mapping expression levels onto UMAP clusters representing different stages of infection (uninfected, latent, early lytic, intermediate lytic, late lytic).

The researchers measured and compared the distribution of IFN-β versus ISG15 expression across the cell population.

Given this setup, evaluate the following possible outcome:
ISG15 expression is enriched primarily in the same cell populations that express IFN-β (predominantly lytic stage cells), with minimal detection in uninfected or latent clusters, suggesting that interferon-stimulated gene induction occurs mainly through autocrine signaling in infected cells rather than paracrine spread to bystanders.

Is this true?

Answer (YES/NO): NO